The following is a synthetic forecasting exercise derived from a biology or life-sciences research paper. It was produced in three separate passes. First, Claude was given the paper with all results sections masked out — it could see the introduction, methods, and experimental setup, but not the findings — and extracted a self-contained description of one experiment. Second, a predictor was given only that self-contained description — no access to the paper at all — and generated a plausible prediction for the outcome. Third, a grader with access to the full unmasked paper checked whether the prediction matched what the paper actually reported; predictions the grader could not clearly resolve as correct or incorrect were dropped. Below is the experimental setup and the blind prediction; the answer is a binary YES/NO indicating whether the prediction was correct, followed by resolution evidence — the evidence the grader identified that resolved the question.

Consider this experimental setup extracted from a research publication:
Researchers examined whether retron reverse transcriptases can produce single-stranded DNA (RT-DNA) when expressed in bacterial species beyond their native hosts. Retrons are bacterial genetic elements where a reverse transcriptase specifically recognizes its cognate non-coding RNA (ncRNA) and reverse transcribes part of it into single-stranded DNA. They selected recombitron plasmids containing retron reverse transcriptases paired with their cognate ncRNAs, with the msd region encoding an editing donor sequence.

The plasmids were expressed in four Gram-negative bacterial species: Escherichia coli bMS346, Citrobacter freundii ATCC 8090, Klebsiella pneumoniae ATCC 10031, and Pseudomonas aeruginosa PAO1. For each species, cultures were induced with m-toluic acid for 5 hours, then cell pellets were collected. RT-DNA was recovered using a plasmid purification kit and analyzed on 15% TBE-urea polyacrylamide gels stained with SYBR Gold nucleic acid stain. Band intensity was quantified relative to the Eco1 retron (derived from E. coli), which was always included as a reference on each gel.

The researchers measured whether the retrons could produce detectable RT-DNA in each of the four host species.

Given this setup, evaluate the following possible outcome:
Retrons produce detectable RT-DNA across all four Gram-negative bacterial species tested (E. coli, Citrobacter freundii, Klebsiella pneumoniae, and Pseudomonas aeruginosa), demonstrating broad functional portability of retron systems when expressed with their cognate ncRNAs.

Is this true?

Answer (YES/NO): YES